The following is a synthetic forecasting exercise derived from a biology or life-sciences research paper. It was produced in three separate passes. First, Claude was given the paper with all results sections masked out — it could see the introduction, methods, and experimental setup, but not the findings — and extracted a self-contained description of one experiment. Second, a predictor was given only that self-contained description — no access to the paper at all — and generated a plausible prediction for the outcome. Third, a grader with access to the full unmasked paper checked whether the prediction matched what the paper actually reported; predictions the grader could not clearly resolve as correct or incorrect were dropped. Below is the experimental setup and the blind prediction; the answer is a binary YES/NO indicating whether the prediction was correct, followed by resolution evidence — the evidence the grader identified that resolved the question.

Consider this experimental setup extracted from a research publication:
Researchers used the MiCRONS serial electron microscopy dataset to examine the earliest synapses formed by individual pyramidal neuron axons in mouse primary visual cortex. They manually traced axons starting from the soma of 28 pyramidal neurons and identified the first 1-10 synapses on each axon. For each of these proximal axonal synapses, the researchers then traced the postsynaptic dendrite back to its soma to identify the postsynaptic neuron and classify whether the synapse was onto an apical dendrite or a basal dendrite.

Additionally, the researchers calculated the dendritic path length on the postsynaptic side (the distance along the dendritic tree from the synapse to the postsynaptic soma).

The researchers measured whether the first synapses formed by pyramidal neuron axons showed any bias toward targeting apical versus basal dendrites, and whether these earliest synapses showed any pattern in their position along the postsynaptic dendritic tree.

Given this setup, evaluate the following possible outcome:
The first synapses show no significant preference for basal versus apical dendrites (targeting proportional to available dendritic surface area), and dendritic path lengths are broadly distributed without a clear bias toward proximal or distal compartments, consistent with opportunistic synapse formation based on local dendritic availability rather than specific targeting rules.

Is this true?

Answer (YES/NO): NO